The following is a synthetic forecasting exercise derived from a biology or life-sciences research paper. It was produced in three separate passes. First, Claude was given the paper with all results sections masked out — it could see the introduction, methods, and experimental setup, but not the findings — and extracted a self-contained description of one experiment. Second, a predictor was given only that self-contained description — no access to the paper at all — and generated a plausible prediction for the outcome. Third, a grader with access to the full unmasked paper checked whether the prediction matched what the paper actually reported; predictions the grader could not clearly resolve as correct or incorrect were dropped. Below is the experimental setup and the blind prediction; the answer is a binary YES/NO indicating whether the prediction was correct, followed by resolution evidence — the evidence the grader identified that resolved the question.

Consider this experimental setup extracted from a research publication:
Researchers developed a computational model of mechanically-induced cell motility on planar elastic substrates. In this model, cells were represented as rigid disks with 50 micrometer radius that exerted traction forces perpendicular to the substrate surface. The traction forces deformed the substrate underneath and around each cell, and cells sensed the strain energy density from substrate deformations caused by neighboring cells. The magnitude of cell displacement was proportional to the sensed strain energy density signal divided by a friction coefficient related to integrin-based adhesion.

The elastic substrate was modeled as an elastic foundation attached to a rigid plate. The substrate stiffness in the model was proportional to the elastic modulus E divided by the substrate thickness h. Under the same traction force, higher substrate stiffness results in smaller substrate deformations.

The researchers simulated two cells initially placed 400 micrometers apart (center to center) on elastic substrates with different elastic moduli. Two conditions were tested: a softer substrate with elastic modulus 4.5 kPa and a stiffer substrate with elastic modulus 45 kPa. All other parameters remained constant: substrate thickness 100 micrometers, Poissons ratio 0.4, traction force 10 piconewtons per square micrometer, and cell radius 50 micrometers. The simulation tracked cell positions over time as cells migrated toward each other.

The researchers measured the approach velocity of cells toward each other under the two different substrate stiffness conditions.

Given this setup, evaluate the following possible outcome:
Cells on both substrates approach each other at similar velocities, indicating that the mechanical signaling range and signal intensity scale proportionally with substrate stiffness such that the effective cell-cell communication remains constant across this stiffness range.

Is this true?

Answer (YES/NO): NO